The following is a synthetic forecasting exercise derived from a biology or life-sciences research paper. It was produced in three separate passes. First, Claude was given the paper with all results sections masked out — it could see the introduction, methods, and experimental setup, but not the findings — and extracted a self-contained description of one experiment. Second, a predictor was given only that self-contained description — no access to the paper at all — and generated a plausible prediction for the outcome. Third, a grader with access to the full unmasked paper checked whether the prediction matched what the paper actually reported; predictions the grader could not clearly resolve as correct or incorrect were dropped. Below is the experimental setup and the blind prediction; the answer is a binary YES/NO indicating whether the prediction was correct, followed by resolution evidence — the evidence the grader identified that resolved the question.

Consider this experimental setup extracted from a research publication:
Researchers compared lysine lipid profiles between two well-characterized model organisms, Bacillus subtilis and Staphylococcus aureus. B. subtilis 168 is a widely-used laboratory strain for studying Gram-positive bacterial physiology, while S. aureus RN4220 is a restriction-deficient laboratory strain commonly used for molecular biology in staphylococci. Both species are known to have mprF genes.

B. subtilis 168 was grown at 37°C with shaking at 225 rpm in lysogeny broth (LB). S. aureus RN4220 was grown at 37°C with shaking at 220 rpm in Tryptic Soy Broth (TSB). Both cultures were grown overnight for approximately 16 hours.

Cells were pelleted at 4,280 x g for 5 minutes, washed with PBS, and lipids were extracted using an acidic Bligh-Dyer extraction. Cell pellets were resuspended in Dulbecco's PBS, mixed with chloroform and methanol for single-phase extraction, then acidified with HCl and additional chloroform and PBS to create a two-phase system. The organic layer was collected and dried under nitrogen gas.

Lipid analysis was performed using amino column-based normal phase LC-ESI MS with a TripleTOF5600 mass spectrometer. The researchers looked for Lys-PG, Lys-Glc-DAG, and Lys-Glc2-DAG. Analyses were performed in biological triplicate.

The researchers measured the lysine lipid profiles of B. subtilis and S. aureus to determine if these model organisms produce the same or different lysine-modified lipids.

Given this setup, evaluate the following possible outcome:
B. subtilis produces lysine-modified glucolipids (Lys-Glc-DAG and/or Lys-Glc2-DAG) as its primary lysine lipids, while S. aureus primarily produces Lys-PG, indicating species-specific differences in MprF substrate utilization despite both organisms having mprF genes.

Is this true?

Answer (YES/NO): NO